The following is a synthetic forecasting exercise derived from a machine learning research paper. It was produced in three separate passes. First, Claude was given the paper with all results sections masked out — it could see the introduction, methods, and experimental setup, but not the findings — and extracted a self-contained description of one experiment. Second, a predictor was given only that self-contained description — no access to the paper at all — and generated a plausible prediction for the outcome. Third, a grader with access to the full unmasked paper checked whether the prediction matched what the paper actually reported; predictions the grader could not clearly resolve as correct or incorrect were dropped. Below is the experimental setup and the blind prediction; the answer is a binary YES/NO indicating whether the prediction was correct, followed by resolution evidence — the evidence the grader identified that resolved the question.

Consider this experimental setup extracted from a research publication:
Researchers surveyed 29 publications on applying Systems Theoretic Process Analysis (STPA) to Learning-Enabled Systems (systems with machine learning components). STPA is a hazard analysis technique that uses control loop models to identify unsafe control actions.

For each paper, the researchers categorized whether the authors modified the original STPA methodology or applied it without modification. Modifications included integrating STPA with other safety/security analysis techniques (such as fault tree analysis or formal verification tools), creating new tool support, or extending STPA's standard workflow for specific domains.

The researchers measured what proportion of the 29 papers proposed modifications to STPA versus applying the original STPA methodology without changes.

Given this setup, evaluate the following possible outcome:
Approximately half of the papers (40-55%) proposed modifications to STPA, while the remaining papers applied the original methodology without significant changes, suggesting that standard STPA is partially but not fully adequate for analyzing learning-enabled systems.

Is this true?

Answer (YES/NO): YES